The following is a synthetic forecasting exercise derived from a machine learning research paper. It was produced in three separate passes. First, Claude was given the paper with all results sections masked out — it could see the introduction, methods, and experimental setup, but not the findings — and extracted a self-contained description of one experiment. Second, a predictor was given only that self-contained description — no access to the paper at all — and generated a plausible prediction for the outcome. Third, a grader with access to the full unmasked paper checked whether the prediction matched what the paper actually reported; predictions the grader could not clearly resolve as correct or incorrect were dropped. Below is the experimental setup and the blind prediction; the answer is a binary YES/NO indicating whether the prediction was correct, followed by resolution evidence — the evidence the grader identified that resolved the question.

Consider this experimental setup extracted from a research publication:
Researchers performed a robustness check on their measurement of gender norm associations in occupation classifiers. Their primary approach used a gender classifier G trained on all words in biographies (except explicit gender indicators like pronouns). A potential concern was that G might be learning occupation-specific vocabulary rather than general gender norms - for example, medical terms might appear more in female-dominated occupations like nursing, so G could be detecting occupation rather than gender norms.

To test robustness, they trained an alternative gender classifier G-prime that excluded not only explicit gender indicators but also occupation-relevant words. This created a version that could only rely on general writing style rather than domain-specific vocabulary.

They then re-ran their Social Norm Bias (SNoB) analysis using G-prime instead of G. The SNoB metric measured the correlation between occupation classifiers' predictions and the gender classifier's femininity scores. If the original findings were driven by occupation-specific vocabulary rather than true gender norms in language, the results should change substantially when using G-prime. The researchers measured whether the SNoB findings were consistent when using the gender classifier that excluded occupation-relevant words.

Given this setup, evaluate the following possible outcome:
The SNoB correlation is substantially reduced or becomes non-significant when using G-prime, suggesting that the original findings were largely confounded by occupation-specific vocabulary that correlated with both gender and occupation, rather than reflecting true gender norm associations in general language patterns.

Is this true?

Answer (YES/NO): NO